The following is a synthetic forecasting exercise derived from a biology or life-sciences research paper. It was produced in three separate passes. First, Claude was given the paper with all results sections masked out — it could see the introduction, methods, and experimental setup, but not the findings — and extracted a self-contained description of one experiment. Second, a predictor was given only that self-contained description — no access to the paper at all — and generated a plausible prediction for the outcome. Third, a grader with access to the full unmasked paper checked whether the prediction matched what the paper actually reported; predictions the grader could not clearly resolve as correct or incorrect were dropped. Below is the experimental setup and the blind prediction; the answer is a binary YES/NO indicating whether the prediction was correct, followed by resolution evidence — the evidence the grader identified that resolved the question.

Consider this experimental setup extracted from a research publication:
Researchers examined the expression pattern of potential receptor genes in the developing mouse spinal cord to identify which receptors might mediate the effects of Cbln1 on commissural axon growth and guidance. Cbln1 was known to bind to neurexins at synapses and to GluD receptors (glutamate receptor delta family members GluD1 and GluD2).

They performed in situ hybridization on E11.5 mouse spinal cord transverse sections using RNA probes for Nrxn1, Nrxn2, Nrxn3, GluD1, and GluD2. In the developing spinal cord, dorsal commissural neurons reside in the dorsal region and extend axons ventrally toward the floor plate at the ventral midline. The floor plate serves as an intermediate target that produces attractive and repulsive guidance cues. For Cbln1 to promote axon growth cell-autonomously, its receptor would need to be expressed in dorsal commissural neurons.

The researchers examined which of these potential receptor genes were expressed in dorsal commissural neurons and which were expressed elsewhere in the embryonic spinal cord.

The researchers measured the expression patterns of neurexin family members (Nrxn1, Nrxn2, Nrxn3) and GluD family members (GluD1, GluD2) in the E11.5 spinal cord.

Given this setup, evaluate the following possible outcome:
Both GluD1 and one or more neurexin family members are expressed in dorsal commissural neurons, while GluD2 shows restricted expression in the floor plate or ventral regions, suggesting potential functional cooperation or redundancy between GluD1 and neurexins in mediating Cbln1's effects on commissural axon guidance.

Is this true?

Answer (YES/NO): NO